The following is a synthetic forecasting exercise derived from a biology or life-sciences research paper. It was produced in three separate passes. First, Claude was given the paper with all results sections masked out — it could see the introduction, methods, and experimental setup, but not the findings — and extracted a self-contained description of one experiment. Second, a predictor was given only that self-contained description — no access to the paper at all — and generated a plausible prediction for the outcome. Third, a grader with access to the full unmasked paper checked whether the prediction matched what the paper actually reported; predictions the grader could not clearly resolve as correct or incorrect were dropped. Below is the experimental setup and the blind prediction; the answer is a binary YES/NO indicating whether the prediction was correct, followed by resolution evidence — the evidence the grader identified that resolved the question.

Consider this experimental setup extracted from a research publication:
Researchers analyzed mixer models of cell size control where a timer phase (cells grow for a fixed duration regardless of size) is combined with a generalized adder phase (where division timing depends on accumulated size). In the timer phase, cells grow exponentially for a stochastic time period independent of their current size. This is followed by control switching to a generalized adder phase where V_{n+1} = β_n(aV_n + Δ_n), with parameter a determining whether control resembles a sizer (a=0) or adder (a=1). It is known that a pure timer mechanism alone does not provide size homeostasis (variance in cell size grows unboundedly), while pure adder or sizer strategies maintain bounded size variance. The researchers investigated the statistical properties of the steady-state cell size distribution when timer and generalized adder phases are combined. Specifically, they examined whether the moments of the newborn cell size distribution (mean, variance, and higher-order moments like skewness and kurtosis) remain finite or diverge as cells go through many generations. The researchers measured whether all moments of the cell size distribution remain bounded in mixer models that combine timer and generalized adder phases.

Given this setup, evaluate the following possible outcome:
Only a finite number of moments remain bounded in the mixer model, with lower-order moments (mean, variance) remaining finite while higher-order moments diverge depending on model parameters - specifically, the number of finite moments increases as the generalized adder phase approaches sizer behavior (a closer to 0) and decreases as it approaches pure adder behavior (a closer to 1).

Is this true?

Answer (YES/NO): NO